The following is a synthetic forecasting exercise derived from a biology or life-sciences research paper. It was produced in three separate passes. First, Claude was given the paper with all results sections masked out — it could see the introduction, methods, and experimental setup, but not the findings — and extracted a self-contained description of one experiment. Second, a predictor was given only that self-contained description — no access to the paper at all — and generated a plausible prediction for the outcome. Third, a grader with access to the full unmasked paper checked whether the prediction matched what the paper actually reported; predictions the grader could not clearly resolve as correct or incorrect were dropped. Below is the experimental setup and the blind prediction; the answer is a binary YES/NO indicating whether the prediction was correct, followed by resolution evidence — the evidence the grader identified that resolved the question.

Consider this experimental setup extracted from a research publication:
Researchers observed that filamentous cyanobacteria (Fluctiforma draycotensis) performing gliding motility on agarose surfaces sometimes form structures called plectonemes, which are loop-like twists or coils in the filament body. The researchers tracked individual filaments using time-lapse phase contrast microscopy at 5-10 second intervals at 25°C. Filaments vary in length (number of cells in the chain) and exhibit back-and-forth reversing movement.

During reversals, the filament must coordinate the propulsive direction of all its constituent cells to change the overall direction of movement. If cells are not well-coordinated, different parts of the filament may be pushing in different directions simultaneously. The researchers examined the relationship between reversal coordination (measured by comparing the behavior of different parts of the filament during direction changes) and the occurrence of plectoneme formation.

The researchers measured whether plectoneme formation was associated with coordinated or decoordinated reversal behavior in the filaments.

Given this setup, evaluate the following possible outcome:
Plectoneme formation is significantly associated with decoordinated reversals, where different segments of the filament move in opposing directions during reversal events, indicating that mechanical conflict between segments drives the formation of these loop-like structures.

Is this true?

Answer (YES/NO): YES